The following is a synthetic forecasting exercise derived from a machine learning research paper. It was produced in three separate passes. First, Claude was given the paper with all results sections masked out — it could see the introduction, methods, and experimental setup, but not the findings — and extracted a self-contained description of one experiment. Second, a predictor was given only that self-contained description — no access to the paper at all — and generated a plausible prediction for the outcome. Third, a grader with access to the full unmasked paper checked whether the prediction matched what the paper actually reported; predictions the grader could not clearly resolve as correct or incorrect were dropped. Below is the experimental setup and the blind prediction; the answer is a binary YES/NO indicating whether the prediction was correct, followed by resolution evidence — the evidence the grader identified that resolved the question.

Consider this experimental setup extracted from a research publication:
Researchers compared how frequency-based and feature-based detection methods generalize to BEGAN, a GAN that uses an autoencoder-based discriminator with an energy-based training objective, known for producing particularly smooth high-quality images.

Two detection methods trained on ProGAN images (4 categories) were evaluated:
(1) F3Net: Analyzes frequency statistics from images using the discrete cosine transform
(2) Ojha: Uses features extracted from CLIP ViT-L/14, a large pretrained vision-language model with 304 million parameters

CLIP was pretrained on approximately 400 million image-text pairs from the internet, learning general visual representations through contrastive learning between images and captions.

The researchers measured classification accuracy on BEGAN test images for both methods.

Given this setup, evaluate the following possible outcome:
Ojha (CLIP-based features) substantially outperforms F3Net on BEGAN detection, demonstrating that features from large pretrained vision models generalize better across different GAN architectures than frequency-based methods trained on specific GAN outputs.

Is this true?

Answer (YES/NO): NO